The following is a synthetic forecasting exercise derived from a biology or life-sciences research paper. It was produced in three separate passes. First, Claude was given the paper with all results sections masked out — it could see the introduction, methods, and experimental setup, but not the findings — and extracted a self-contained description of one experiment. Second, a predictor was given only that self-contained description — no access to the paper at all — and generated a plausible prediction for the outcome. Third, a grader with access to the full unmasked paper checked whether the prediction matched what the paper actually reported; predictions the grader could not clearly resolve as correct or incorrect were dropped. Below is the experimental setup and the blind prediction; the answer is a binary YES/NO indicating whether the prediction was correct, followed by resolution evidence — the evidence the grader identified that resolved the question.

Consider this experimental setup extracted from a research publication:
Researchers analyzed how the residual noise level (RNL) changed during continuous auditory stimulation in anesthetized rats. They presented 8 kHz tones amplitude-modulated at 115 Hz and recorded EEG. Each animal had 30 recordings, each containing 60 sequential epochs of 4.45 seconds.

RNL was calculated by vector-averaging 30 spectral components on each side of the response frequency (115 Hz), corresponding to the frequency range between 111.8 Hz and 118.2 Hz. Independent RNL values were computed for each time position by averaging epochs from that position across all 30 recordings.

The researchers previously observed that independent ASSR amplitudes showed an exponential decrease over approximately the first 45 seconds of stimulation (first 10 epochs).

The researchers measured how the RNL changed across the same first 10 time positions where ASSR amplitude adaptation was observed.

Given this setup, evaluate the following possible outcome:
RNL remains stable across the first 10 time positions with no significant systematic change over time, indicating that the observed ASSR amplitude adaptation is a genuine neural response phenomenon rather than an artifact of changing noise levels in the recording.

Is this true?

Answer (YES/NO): YES